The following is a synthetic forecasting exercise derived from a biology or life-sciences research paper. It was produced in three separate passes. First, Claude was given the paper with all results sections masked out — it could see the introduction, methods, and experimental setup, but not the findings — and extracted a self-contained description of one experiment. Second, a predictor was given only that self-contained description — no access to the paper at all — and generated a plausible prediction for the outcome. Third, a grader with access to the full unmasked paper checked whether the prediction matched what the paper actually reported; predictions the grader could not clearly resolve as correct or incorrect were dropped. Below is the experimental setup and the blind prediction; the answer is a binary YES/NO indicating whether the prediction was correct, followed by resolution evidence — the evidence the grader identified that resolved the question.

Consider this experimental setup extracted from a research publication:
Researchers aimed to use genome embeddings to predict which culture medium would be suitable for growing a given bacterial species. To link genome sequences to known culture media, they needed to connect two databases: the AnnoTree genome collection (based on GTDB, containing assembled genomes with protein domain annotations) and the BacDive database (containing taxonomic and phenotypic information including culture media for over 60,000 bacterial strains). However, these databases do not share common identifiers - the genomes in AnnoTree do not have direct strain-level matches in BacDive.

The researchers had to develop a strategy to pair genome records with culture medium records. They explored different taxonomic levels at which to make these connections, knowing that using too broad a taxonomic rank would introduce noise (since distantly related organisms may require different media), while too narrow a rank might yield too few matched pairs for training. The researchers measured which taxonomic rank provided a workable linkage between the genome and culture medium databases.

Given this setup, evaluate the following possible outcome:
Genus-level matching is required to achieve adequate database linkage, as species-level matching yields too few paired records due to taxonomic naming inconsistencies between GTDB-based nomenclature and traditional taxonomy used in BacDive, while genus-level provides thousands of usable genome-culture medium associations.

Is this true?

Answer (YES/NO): NO